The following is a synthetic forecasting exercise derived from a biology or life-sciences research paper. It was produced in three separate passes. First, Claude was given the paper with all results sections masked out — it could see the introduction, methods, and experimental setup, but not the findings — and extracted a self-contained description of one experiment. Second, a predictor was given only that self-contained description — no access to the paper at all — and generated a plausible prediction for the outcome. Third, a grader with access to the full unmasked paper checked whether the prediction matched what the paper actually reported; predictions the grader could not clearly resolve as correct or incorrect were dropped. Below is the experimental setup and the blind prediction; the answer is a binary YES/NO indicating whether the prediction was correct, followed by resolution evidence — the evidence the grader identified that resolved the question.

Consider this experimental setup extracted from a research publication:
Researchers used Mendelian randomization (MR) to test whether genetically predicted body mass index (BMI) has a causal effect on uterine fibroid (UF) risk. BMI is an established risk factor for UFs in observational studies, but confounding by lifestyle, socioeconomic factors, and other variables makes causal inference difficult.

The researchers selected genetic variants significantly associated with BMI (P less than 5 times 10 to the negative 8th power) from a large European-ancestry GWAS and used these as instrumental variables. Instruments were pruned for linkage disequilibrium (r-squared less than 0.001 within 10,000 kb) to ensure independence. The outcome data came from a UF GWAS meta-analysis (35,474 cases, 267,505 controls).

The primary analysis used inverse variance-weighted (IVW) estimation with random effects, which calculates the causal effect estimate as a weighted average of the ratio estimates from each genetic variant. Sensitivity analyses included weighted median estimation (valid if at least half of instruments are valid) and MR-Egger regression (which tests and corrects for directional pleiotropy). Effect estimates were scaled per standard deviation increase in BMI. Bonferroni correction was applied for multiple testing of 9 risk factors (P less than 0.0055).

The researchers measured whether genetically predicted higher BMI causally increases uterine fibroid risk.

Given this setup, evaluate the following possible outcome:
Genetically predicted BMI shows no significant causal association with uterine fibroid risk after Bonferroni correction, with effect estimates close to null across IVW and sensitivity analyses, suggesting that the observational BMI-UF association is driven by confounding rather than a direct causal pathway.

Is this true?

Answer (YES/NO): NO